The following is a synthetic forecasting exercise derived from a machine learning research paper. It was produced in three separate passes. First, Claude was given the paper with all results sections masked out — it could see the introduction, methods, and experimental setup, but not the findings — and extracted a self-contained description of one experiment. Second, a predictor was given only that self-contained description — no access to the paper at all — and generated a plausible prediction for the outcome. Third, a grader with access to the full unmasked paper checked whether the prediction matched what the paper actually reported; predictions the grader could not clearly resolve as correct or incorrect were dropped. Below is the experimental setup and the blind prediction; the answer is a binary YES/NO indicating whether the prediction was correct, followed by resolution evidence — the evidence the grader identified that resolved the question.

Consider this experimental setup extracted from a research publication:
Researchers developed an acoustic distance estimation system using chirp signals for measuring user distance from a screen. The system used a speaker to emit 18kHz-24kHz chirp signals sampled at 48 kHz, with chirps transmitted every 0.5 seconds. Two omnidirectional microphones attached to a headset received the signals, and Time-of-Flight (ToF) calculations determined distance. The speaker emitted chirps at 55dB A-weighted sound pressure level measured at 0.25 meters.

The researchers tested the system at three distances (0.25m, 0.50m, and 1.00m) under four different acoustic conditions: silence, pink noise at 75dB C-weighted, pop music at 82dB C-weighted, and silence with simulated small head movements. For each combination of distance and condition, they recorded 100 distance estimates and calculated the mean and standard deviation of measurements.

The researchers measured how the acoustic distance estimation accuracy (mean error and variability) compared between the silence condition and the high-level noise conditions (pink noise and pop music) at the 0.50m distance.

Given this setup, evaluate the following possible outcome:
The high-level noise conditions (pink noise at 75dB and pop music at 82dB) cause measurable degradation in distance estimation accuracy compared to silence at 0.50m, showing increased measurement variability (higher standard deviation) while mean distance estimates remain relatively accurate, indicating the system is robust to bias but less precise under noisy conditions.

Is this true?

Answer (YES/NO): NO